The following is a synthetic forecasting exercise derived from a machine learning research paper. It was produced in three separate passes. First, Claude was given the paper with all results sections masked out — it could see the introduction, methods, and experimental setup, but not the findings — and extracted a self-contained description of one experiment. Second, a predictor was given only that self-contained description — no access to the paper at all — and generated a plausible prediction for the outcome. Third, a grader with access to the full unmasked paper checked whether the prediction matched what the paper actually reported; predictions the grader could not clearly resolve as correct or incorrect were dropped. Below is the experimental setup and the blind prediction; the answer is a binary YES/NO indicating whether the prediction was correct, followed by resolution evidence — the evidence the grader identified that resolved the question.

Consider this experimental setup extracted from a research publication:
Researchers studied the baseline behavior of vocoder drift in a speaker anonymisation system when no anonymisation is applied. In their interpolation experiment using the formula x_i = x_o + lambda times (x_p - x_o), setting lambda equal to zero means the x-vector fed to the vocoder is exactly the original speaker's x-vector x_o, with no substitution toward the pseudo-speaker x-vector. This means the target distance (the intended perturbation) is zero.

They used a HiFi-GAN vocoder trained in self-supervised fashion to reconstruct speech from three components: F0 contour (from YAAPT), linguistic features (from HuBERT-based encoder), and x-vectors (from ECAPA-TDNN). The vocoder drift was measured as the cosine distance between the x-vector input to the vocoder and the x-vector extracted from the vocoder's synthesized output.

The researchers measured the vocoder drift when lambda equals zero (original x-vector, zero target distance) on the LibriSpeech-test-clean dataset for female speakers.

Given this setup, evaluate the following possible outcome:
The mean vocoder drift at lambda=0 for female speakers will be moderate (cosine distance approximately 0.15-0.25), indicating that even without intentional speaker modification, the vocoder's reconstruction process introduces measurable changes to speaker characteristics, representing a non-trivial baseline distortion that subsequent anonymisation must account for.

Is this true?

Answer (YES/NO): NO